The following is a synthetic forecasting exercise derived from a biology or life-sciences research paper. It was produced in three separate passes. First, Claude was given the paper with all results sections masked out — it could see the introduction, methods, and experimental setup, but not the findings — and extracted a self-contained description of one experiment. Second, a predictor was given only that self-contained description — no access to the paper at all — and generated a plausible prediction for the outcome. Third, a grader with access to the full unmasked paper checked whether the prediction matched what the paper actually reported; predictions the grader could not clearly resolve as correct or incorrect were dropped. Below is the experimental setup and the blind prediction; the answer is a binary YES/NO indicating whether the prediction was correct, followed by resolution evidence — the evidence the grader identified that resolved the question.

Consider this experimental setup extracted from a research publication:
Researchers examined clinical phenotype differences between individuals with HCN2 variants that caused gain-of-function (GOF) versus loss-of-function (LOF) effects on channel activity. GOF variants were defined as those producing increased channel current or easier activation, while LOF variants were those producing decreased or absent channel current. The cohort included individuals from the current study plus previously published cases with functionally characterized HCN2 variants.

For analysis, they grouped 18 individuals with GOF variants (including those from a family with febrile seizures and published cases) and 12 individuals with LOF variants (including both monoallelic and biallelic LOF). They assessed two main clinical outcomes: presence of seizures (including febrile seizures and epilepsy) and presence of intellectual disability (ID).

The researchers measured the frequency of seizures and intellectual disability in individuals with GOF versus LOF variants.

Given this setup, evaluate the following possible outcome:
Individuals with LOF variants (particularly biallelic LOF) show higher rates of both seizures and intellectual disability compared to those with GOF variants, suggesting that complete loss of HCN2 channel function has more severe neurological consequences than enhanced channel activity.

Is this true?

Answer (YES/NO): NO